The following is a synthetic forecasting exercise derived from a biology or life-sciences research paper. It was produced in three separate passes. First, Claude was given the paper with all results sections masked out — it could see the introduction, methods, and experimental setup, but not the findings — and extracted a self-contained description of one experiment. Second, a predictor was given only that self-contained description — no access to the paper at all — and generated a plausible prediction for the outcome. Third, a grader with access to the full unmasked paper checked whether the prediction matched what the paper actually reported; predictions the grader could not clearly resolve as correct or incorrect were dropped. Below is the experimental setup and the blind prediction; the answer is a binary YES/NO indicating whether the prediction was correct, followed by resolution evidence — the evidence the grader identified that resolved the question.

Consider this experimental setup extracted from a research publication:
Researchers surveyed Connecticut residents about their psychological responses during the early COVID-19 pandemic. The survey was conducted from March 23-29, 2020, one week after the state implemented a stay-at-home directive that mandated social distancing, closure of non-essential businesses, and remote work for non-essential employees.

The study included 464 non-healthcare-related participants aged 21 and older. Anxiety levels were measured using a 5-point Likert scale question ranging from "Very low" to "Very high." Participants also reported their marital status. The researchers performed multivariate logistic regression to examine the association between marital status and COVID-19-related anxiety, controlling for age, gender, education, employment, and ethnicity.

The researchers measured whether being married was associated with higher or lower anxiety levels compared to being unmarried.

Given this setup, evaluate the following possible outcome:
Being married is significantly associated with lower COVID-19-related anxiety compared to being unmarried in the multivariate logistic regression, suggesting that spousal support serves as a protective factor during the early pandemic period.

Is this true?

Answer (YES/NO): NO